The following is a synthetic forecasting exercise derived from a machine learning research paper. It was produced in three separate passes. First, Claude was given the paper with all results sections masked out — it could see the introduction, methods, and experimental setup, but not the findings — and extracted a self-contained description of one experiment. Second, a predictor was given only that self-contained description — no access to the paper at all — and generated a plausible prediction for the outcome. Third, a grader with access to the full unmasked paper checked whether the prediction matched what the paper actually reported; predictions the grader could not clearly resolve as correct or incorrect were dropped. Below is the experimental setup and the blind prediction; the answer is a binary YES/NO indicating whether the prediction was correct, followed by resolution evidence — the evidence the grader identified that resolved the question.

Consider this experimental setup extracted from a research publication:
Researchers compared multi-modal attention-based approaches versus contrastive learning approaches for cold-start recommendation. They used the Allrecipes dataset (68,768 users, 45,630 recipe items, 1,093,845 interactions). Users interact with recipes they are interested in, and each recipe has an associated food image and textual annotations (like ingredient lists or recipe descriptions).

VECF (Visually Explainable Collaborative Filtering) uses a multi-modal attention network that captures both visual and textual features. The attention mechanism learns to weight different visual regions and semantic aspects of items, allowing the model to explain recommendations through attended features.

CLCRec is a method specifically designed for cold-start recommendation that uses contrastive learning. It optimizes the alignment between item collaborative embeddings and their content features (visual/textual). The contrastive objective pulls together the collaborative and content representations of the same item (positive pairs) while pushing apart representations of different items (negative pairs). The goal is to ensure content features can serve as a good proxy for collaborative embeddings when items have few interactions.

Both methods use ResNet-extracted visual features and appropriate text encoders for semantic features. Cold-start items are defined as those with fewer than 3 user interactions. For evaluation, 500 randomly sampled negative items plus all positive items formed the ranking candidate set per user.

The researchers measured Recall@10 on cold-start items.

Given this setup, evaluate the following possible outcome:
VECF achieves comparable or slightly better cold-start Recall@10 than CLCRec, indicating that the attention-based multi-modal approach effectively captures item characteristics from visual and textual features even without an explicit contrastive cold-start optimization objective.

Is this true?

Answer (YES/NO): YES